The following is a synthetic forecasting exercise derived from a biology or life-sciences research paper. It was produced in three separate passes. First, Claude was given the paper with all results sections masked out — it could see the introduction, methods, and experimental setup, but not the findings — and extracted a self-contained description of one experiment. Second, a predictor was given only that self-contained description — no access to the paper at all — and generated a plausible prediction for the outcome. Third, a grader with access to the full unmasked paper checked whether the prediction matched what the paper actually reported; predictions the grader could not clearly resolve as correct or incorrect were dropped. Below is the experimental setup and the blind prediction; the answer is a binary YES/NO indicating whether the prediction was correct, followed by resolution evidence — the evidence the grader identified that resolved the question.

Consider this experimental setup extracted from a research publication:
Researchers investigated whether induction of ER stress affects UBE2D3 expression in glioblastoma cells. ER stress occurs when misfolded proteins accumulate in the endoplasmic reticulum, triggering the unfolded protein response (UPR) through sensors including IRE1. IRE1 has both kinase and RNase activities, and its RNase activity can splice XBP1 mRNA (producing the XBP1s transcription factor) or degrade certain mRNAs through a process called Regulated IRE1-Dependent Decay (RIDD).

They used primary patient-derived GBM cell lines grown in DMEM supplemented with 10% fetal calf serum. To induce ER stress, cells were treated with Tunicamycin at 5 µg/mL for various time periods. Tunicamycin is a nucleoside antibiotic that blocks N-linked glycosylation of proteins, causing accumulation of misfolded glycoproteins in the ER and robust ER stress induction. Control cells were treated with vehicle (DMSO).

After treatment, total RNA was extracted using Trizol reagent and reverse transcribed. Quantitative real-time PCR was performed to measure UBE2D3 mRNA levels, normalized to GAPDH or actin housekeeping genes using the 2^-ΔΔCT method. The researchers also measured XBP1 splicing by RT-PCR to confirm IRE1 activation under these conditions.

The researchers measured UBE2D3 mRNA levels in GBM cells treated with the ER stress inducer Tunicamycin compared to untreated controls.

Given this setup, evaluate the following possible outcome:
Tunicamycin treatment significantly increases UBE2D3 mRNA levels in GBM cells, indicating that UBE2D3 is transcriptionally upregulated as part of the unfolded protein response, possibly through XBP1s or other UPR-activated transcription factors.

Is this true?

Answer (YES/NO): YES